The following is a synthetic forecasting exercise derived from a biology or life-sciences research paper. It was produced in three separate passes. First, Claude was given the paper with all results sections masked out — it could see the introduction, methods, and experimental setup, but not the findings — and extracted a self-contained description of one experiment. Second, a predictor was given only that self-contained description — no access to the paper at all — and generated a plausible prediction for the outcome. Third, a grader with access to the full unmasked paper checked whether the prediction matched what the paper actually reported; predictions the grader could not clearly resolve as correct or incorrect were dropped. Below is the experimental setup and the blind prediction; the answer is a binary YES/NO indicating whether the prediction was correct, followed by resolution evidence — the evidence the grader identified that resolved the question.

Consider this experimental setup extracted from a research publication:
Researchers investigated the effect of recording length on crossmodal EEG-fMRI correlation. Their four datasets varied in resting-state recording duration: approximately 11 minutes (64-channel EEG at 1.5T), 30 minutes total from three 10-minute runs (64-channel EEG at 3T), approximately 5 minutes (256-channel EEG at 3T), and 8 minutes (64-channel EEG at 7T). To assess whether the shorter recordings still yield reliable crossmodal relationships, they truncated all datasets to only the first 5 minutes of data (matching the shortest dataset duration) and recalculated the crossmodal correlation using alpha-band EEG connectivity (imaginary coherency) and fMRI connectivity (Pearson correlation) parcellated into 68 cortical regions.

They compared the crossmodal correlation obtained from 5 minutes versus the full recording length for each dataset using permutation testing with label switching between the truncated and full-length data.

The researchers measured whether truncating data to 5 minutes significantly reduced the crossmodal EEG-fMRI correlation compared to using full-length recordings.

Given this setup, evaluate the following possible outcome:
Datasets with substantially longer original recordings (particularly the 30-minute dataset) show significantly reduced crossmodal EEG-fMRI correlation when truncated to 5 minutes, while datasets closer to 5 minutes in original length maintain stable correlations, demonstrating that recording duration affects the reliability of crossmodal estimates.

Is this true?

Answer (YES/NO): NO